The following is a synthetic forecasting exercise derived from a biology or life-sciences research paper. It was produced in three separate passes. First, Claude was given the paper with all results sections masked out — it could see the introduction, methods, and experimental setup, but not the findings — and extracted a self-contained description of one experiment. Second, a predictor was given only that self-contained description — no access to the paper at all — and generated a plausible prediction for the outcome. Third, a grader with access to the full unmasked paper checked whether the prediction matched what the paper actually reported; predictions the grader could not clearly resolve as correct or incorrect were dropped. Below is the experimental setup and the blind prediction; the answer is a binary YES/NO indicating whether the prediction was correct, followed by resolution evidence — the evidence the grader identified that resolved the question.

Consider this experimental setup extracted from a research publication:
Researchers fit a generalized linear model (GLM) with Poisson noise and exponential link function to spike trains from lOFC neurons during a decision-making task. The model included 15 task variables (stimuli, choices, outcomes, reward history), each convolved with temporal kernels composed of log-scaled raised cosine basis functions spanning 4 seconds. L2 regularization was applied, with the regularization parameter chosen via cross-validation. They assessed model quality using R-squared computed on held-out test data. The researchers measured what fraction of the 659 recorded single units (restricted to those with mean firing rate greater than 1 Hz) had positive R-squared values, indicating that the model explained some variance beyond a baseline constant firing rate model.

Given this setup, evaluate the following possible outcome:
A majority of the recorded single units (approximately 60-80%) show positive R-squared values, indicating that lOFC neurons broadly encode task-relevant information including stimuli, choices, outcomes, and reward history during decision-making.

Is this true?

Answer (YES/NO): NO